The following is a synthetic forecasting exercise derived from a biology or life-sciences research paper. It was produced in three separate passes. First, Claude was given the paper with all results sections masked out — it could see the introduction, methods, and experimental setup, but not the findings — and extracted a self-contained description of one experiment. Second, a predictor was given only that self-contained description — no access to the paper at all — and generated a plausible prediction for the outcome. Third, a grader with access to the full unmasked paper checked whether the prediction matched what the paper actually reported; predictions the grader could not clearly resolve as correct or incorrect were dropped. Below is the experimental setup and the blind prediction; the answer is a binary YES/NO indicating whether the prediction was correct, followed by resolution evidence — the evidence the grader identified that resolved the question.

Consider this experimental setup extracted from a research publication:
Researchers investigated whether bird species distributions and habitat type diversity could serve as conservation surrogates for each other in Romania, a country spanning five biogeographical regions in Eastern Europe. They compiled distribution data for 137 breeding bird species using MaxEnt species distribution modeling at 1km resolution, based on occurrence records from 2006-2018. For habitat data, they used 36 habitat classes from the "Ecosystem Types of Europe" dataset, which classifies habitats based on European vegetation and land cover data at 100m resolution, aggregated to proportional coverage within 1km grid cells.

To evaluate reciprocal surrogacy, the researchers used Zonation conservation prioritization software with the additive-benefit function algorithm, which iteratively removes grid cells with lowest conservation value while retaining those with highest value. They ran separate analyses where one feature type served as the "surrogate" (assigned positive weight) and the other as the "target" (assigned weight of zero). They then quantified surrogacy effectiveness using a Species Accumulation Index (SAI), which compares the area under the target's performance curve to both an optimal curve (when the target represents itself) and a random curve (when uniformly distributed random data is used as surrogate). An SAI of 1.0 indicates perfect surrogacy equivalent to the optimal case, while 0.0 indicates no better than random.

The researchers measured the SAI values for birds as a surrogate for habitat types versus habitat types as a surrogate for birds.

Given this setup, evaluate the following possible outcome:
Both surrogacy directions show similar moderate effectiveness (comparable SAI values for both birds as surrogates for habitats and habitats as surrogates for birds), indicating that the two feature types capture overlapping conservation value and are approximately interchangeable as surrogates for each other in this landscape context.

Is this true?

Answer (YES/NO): NO